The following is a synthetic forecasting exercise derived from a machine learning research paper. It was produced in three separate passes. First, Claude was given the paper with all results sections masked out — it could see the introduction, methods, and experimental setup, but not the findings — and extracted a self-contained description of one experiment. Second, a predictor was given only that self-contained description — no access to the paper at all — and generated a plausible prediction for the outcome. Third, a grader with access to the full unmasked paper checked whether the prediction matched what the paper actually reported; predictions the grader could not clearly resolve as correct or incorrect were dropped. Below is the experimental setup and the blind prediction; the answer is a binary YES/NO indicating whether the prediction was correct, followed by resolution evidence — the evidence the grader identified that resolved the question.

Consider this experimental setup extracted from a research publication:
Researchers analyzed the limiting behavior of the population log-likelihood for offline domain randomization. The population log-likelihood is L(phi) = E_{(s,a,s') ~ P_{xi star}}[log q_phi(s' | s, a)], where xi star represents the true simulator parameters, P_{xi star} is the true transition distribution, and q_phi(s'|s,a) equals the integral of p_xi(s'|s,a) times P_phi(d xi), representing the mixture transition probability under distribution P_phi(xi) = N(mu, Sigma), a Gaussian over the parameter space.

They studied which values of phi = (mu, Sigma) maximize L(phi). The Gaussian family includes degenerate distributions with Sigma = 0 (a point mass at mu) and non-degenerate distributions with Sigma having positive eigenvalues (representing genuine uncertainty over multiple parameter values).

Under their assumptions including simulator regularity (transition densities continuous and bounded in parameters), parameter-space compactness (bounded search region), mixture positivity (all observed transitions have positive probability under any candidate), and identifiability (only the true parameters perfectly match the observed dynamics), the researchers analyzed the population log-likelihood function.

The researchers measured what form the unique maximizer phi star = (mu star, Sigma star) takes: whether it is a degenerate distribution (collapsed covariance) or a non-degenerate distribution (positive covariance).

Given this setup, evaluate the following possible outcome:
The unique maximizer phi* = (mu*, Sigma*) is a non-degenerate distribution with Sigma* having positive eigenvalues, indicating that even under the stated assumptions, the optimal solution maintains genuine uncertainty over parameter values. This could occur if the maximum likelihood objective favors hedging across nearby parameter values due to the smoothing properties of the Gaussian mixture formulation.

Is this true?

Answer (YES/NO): NO